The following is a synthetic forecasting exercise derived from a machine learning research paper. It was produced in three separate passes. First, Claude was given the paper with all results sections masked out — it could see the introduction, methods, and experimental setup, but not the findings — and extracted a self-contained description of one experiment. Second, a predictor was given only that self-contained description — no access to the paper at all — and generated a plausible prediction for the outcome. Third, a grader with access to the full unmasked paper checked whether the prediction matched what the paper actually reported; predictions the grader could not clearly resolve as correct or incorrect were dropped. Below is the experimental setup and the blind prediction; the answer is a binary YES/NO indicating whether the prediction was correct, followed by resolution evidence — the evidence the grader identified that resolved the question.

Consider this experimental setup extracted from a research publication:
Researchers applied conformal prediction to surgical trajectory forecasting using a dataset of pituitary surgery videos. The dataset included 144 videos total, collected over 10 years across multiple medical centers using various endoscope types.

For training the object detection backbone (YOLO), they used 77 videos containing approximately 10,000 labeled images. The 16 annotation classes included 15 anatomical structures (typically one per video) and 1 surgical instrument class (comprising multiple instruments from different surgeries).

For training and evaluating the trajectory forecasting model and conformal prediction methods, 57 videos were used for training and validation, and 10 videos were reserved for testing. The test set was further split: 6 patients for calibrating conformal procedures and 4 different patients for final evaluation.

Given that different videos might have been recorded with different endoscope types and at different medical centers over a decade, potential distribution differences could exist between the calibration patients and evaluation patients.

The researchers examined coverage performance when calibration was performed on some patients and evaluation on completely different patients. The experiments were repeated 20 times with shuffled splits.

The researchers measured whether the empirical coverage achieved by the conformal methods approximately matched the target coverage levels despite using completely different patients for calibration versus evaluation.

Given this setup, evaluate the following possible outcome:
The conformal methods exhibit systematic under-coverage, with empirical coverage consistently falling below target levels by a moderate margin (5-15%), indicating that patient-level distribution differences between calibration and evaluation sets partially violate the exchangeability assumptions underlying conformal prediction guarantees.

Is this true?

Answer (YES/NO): NO